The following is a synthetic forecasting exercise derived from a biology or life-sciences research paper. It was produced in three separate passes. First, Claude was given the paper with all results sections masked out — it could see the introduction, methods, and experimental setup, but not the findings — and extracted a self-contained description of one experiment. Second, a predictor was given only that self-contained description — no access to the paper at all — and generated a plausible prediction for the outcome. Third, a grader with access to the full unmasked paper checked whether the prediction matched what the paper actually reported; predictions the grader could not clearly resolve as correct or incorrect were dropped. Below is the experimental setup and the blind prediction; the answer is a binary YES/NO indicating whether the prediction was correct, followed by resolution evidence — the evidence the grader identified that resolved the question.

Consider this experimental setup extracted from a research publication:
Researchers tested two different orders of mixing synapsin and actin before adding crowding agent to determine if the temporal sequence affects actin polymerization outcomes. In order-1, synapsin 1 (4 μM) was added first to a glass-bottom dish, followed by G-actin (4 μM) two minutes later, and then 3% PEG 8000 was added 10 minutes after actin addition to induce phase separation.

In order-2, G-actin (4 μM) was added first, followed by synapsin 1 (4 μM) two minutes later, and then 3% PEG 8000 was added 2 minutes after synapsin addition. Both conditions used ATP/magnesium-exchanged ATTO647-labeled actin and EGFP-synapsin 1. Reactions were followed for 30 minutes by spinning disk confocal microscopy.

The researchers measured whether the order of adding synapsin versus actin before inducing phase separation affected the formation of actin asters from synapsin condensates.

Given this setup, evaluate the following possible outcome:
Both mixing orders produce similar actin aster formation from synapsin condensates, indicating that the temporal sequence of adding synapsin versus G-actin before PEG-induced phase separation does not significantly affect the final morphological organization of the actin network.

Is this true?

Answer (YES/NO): YES